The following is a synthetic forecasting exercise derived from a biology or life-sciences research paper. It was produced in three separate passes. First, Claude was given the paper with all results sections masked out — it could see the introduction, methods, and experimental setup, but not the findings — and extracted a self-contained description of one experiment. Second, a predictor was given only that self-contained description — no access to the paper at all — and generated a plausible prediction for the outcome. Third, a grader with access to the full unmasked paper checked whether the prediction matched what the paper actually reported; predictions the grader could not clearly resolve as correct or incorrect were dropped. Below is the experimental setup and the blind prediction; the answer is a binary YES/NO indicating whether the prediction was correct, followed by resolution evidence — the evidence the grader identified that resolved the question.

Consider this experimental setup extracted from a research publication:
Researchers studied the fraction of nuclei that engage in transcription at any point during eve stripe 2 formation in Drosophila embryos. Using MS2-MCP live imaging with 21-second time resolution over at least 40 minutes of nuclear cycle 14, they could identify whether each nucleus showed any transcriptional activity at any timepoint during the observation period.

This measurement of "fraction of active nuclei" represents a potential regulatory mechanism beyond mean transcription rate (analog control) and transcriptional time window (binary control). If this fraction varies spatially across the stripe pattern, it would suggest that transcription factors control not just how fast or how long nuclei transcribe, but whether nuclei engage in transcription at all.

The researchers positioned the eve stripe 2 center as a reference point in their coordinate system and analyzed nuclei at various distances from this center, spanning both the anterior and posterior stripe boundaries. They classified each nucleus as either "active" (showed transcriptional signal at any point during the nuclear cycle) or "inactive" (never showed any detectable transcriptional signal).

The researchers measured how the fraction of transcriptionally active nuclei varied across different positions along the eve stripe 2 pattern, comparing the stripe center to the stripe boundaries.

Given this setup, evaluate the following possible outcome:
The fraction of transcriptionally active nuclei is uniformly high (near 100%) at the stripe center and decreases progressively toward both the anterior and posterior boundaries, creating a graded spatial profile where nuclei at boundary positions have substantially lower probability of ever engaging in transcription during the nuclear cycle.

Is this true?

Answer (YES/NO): NO